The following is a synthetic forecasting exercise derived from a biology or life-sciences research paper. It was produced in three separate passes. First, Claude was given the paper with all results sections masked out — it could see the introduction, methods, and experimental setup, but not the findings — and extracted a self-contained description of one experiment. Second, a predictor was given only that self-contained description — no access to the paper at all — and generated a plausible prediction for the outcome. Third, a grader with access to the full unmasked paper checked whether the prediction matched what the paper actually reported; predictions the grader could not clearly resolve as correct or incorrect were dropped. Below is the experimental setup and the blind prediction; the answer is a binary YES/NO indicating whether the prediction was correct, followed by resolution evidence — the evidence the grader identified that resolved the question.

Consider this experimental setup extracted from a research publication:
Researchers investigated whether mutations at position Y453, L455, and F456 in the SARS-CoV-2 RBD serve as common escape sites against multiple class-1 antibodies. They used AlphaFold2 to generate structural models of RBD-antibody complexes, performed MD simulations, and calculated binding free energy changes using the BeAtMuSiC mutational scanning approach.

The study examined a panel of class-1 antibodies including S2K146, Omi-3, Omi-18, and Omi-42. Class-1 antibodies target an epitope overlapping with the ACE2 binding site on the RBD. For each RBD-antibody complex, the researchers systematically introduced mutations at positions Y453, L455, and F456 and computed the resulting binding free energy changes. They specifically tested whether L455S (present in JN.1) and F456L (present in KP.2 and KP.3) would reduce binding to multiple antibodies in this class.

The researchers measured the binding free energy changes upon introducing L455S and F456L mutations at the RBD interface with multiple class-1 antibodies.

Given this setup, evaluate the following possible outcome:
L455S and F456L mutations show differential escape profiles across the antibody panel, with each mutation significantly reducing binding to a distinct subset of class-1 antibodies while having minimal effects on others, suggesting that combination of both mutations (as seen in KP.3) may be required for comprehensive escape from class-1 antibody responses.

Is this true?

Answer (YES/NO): NO